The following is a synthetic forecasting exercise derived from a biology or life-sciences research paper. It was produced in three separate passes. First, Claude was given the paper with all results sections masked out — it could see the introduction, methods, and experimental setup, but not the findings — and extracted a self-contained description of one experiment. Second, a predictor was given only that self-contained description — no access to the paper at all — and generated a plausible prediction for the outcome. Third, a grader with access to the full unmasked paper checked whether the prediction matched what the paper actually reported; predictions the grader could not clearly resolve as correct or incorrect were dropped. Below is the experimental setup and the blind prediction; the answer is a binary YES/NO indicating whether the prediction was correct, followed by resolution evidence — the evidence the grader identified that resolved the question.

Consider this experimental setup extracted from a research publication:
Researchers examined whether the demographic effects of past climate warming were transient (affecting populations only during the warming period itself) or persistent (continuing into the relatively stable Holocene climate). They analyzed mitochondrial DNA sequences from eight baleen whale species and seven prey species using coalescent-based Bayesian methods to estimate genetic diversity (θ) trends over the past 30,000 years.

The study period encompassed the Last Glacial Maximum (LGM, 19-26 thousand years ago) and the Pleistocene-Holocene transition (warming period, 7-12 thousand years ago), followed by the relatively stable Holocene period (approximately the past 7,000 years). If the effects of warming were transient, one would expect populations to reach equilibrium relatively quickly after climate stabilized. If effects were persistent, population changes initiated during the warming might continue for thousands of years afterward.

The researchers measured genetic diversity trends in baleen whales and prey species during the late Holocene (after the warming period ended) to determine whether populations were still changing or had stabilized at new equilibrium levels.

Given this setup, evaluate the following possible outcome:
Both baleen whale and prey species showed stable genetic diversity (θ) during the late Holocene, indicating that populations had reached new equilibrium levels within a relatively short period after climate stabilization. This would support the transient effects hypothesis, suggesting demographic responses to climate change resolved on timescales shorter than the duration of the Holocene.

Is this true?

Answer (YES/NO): NO